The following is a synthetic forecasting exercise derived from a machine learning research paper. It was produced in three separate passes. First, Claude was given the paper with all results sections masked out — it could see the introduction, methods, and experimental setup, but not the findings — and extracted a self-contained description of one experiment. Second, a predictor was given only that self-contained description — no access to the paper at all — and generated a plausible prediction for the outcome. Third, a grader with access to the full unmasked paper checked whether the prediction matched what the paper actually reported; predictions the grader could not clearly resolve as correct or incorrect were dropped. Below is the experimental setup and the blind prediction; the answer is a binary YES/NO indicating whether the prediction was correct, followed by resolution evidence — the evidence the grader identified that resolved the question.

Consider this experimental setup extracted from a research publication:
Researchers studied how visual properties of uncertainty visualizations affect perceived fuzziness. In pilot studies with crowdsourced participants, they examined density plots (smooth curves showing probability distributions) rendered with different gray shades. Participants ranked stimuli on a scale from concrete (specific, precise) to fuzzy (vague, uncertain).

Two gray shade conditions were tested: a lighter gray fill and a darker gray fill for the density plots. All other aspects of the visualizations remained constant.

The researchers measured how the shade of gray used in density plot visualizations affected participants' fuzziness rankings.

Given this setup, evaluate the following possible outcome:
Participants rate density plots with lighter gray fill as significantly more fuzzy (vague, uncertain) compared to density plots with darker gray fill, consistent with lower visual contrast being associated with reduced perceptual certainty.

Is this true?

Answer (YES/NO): YES